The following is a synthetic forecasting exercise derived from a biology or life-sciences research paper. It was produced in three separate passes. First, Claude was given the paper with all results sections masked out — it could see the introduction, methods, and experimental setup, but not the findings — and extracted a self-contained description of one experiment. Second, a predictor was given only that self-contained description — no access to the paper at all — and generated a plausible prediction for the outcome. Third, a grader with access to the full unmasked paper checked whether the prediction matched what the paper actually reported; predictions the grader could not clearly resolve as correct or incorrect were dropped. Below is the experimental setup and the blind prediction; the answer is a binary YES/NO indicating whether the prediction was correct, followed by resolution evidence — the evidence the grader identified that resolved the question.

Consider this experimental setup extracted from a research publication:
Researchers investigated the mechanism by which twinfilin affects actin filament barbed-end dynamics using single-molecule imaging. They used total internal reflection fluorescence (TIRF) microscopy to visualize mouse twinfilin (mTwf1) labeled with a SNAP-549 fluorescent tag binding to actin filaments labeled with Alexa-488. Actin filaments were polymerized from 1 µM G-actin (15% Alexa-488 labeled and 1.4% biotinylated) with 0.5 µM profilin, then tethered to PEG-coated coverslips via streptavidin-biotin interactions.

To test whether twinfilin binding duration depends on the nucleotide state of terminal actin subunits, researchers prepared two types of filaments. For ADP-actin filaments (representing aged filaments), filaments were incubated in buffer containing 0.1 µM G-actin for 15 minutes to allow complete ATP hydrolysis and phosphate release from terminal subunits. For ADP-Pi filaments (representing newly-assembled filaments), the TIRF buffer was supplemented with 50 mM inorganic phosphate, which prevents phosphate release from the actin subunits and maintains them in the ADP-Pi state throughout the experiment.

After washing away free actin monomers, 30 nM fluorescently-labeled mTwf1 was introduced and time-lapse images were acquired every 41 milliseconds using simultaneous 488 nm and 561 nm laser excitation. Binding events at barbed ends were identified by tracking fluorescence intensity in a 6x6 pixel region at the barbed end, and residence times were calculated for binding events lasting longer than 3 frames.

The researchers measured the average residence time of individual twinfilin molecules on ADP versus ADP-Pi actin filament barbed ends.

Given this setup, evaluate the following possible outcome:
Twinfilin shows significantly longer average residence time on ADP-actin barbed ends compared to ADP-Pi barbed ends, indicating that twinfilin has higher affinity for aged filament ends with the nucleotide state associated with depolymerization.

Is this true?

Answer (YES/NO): YES